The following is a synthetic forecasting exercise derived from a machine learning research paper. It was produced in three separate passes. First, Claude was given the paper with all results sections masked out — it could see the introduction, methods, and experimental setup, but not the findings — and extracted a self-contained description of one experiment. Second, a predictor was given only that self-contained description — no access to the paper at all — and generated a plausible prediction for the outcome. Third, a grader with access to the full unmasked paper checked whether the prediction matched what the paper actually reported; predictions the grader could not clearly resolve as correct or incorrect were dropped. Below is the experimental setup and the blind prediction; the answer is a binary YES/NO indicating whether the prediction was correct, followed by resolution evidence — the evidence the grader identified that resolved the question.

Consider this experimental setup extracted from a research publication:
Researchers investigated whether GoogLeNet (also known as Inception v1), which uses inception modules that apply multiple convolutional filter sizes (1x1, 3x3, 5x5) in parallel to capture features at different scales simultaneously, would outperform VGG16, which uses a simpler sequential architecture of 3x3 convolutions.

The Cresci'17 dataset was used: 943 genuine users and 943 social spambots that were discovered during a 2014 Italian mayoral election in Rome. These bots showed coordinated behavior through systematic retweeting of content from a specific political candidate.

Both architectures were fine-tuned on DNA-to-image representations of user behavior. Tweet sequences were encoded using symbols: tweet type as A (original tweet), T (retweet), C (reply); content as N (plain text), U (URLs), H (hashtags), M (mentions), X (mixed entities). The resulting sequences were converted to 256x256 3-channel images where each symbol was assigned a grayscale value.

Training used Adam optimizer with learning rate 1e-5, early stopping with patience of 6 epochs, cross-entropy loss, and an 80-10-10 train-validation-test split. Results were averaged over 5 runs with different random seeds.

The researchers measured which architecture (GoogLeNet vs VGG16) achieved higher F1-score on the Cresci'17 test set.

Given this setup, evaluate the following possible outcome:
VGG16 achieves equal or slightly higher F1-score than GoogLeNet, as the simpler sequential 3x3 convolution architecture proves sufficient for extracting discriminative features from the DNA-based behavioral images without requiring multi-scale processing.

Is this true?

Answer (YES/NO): YES